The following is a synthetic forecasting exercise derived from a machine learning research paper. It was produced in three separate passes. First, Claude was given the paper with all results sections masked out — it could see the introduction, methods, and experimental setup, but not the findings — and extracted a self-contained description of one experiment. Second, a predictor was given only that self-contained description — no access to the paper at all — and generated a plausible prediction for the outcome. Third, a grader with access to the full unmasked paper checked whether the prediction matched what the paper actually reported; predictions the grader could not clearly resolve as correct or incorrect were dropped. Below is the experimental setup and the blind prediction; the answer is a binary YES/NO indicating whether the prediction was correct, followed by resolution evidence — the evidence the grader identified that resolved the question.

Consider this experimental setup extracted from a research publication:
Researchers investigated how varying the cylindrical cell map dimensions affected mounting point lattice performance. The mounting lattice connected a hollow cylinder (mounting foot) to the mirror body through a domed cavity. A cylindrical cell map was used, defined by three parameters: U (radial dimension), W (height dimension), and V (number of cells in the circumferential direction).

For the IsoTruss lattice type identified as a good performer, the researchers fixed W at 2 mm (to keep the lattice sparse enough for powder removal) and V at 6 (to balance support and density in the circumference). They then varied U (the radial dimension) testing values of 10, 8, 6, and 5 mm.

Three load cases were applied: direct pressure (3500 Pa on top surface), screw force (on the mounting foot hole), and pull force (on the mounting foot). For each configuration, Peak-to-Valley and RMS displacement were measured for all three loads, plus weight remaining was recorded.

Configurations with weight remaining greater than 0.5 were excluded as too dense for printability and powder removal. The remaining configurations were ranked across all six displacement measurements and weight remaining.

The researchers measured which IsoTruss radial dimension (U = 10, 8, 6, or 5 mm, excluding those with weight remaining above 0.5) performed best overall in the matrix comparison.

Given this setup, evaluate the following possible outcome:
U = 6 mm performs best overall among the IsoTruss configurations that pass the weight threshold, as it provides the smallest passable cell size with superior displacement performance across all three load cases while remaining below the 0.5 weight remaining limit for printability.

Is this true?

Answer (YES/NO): NO